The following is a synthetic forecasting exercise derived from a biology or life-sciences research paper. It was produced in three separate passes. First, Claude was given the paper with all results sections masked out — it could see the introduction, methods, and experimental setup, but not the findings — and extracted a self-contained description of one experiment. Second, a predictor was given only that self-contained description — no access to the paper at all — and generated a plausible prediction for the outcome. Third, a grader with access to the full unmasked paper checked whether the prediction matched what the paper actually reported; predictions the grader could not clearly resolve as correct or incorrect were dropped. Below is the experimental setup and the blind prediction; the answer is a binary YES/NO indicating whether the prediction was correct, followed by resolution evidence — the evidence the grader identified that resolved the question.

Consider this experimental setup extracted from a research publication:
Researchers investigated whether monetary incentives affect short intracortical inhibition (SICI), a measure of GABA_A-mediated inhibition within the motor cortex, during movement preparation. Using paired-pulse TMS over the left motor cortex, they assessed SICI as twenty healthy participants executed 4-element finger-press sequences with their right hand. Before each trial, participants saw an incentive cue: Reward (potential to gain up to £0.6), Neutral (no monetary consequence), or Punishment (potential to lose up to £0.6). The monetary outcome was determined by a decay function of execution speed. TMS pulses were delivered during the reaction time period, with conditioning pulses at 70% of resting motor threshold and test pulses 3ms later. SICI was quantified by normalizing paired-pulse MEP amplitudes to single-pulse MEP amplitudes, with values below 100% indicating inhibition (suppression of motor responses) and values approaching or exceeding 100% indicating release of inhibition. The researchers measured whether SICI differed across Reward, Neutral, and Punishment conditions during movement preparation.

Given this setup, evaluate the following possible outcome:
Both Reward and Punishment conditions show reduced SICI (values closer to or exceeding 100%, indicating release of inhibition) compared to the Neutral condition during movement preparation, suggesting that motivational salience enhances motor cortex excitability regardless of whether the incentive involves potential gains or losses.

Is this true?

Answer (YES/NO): NO